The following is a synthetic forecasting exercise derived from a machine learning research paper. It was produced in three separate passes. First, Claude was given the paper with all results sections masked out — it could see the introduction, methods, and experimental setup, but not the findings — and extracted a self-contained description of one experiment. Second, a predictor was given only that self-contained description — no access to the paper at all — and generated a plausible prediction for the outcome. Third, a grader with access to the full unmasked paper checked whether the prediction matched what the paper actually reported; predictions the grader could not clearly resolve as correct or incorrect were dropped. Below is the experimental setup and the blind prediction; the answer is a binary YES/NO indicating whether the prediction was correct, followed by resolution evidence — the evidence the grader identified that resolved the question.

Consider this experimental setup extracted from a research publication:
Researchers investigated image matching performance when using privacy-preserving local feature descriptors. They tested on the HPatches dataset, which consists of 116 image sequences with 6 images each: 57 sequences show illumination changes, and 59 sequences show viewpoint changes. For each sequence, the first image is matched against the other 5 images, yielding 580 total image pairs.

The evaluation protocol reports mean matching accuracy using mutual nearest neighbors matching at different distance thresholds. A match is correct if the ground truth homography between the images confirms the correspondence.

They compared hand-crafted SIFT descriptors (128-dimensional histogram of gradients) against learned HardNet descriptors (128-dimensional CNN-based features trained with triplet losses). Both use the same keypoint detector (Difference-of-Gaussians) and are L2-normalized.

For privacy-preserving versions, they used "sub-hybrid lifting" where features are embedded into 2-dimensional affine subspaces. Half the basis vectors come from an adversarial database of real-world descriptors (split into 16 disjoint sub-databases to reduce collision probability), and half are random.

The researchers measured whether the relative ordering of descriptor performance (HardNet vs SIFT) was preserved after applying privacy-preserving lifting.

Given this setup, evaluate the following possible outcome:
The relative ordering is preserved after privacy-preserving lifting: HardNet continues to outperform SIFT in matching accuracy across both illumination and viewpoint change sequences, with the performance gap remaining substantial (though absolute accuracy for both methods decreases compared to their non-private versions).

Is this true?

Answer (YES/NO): YES